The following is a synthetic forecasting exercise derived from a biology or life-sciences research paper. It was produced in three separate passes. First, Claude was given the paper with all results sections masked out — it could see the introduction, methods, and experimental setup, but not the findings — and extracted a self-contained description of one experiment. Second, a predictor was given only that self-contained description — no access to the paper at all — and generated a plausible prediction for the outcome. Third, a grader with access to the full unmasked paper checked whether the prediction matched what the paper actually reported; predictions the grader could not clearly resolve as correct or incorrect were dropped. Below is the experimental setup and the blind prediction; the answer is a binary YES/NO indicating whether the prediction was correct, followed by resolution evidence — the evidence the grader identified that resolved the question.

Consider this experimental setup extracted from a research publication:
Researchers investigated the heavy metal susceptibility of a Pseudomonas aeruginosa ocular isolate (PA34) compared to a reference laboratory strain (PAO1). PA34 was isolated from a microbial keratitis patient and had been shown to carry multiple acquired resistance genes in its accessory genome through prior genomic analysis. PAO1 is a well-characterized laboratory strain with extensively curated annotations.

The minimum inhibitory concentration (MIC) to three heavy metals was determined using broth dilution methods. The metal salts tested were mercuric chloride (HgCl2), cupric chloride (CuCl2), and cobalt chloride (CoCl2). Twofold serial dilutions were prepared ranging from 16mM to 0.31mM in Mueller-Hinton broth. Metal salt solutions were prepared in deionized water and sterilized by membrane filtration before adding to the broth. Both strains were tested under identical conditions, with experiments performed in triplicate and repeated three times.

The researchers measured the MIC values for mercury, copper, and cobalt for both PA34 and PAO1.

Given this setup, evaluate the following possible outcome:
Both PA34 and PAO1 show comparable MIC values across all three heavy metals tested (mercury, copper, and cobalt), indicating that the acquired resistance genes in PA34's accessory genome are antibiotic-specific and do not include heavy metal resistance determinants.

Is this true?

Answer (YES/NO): NO